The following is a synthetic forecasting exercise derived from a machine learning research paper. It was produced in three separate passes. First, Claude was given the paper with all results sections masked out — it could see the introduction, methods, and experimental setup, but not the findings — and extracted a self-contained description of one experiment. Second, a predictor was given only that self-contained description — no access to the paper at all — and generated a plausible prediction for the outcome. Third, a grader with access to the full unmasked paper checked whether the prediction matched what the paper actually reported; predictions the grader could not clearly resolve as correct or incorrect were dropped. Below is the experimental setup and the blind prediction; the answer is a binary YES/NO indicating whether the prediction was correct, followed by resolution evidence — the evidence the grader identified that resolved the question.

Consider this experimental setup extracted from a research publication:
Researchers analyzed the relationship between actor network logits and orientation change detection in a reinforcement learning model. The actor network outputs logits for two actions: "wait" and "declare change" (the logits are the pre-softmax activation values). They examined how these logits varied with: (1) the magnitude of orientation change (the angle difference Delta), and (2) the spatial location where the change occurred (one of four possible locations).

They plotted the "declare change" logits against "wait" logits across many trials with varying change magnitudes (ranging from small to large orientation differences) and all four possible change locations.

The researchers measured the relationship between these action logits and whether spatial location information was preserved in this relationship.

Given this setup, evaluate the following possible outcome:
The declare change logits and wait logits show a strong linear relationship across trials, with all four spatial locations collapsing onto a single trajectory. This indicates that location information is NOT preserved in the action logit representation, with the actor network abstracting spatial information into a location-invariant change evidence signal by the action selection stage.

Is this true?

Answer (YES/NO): YES